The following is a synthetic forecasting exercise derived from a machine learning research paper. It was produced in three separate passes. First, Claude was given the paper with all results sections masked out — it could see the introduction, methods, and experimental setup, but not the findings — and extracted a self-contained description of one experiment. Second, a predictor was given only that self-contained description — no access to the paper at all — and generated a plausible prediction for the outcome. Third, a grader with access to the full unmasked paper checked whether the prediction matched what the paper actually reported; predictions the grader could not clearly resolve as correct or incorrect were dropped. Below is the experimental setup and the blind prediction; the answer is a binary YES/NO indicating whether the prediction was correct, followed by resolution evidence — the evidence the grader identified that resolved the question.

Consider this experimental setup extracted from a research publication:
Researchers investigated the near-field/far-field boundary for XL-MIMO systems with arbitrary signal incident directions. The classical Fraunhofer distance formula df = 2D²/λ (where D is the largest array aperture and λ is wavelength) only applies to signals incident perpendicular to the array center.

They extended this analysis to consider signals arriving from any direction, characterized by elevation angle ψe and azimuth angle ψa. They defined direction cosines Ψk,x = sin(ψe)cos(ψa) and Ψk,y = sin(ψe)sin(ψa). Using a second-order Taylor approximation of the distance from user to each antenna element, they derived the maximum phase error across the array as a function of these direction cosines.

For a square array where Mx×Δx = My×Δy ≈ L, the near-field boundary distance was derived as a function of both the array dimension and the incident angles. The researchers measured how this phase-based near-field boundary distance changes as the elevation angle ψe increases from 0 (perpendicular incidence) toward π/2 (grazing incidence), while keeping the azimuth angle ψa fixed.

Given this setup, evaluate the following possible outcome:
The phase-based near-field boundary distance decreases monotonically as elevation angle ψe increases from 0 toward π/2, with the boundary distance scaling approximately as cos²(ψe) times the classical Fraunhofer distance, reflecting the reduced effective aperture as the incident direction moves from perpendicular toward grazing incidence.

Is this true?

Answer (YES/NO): NO